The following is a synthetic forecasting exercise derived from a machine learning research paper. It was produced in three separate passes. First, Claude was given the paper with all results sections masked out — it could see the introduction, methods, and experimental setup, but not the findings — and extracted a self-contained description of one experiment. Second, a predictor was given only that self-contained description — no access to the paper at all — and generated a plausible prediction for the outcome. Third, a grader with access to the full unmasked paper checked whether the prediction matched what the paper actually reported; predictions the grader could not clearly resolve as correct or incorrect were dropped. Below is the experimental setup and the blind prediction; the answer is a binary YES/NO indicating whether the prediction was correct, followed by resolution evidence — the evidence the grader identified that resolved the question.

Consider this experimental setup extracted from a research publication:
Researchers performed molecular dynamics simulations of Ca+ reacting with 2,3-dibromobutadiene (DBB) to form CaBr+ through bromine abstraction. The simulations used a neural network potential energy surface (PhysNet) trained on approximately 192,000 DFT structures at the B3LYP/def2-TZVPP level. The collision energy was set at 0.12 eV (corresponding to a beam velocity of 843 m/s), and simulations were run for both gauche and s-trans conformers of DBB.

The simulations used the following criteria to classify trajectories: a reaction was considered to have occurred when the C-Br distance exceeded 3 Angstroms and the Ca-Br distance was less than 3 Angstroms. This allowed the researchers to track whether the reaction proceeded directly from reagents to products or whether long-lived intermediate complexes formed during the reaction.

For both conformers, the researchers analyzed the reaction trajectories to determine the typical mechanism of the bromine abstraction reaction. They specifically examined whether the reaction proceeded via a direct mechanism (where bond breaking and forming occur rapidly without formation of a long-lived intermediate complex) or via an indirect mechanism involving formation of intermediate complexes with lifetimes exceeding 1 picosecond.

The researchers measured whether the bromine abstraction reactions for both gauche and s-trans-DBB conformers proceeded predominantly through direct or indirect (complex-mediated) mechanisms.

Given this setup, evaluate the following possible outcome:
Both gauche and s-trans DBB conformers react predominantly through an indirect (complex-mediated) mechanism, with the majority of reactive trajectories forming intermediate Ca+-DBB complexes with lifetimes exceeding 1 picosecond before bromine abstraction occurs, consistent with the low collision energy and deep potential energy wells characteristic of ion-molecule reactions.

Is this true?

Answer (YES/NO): NO